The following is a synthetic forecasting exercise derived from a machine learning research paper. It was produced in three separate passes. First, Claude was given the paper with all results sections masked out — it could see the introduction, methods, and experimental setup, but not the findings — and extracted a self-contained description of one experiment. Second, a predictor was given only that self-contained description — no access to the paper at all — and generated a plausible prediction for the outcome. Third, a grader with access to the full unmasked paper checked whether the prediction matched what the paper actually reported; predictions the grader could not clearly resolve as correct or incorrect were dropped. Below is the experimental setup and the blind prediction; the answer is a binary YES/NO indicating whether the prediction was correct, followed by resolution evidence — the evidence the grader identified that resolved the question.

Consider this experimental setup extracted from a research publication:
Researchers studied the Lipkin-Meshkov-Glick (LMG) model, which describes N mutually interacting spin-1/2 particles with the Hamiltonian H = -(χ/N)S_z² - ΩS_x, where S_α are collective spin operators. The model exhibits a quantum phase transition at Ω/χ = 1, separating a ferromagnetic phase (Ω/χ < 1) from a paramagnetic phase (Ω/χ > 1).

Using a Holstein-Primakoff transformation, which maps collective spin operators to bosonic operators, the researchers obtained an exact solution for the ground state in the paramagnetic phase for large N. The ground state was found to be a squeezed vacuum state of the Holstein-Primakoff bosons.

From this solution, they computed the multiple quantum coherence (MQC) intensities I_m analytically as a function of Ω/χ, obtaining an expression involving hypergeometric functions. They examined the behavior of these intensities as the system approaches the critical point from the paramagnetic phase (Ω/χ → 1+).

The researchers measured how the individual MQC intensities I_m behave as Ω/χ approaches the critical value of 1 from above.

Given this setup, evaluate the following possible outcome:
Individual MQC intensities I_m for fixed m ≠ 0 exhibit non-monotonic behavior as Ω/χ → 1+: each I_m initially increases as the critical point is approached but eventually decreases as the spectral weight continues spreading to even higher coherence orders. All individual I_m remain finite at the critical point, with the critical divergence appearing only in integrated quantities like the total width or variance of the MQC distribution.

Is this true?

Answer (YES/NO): NO